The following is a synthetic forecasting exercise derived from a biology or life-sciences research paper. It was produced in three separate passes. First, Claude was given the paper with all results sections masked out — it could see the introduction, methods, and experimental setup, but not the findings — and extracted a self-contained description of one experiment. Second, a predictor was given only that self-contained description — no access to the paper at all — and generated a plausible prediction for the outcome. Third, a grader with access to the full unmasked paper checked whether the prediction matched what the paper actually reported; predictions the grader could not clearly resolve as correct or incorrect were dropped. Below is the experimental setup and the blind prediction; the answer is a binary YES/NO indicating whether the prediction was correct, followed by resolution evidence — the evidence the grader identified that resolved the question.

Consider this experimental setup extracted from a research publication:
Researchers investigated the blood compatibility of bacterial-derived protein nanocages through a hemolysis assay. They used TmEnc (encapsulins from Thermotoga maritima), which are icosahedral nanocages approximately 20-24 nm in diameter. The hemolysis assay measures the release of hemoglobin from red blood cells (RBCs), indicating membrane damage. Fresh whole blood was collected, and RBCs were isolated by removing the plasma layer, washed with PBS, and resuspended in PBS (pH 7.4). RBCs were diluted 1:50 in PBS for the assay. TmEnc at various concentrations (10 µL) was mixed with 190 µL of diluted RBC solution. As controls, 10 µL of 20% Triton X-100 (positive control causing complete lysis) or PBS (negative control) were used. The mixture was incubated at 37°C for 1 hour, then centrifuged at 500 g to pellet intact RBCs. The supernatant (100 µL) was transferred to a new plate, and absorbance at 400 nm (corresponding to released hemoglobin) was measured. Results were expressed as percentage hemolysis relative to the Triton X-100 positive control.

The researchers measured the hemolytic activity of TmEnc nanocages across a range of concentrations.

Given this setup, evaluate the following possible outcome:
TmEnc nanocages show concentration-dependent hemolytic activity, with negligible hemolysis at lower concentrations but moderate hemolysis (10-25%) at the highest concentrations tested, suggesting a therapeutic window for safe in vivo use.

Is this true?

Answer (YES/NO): NO